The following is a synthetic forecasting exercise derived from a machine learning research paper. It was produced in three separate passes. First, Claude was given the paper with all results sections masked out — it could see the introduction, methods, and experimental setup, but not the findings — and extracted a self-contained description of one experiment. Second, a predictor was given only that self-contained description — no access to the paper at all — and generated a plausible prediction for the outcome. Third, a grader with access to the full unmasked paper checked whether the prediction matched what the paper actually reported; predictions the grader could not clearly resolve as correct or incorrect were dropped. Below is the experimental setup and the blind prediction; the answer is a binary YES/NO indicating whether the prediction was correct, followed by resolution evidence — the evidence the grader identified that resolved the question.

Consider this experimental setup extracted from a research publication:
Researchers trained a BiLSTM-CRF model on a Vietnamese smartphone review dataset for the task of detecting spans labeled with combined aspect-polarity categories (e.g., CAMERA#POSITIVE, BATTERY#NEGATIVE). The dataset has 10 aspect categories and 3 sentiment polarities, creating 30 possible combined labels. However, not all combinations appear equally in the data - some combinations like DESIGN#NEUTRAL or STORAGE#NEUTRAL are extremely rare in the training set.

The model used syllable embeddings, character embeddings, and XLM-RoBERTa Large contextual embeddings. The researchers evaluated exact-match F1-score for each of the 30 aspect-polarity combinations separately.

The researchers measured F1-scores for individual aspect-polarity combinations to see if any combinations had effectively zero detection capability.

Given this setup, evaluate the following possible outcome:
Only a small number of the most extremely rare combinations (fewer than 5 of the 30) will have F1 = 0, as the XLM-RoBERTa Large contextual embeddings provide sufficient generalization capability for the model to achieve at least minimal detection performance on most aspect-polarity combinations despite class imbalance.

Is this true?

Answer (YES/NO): YES